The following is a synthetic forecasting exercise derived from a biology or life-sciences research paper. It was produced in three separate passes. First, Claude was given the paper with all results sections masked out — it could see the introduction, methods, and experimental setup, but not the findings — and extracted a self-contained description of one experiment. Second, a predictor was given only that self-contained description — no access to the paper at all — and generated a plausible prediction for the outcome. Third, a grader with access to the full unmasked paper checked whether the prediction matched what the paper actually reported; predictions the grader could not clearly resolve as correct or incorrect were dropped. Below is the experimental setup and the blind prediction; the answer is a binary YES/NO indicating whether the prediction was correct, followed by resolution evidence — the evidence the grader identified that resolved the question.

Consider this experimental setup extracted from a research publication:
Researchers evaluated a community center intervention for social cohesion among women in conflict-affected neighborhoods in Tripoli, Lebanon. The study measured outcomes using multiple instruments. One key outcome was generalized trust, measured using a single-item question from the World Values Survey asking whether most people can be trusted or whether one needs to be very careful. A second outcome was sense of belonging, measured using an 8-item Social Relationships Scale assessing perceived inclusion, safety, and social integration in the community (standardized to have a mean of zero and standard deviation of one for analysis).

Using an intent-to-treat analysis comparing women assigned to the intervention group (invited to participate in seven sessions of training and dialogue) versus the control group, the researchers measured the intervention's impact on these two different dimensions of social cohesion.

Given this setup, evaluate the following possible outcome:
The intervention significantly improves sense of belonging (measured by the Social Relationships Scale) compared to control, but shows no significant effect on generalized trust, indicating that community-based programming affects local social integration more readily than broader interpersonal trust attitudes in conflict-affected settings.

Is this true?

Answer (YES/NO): YES